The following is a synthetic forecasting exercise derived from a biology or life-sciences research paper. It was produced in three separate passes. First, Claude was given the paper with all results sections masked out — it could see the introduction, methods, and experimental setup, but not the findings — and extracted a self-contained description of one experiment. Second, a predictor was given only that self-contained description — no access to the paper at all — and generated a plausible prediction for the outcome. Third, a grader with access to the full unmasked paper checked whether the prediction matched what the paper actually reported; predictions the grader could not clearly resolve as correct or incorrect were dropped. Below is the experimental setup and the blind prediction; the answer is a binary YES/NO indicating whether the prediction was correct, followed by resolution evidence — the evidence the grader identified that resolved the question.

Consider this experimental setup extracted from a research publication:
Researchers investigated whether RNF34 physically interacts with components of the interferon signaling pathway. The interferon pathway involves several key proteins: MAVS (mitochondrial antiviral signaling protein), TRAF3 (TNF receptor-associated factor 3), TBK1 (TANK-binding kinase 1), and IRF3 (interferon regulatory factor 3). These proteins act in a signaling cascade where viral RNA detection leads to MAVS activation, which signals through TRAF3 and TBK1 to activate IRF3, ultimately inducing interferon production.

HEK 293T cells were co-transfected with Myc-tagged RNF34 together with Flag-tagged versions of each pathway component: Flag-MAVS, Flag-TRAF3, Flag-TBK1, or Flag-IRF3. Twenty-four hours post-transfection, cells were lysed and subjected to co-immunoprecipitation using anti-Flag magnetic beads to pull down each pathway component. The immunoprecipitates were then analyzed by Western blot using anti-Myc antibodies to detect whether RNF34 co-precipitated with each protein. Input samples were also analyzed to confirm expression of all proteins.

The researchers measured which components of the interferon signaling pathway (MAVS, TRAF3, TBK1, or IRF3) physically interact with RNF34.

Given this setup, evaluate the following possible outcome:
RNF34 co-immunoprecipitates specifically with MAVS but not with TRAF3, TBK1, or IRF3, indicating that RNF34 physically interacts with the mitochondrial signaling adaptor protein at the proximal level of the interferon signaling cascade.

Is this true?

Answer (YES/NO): NO